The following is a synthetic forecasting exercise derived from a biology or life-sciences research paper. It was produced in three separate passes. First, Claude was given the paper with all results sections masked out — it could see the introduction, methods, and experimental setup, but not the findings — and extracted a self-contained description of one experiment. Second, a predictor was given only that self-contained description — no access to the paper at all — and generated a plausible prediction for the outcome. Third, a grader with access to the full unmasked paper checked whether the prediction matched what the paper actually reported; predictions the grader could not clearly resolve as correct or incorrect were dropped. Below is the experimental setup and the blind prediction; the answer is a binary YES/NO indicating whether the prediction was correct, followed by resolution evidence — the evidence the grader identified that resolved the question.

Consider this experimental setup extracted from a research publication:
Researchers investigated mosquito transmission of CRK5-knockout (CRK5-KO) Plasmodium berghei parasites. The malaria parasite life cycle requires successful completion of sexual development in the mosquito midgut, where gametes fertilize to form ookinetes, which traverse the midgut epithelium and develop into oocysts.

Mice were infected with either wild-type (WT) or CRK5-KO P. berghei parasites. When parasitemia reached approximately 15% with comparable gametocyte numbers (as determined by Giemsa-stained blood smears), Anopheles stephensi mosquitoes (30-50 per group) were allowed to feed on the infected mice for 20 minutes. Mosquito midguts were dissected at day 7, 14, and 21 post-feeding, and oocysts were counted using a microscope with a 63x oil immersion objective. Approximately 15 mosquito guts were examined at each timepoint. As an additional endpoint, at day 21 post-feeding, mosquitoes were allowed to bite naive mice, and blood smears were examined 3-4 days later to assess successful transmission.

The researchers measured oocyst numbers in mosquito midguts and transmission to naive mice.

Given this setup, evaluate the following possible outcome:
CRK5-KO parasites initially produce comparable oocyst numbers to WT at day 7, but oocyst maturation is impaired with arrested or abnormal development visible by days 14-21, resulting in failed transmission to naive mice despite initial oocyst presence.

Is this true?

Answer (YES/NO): NO